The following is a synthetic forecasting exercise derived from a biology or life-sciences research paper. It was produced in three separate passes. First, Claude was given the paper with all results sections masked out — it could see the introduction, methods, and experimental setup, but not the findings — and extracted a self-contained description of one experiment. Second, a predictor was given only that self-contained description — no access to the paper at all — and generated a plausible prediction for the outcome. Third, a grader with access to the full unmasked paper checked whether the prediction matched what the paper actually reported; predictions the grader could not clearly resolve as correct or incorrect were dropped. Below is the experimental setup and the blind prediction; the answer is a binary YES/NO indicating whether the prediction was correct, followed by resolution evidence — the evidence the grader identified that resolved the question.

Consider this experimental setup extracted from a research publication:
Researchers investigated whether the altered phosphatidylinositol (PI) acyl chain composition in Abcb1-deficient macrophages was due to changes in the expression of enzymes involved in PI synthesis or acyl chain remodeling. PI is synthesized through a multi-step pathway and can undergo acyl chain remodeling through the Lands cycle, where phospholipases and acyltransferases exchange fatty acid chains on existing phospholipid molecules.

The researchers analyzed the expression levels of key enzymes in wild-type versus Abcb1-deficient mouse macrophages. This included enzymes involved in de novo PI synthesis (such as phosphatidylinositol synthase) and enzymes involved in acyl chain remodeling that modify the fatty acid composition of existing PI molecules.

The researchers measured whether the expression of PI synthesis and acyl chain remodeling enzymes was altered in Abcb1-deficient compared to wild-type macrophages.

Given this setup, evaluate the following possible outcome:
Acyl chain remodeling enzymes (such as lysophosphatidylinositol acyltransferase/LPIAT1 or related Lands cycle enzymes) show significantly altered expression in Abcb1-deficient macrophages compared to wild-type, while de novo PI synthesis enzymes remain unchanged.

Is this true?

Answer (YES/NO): NO